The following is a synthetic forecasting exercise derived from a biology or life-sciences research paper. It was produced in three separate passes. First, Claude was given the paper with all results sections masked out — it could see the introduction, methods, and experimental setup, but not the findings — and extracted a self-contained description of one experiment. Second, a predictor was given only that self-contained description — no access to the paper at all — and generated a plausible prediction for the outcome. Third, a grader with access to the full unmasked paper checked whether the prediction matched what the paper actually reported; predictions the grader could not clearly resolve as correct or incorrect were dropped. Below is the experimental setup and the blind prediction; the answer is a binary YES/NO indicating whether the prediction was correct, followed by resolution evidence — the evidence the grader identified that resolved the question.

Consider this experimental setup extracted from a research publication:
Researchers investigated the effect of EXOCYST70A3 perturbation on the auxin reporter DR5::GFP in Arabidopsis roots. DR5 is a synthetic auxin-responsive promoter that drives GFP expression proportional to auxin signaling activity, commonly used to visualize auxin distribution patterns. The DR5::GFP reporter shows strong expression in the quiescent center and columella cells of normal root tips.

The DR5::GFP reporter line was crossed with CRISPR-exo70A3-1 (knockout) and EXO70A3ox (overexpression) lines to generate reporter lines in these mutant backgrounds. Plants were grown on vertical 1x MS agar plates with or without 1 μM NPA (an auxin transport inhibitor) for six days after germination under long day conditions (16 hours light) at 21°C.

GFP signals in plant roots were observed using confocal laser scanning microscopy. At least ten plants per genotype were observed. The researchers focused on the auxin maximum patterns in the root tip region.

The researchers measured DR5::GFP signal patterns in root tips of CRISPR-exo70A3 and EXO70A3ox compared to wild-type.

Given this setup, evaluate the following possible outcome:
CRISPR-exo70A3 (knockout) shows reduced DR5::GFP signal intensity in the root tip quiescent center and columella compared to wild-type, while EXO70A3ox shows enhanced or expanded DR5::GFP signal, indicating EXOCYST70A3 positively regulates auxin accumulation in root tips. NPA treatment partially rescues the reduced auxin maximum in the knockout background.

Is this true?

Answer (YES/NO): NO